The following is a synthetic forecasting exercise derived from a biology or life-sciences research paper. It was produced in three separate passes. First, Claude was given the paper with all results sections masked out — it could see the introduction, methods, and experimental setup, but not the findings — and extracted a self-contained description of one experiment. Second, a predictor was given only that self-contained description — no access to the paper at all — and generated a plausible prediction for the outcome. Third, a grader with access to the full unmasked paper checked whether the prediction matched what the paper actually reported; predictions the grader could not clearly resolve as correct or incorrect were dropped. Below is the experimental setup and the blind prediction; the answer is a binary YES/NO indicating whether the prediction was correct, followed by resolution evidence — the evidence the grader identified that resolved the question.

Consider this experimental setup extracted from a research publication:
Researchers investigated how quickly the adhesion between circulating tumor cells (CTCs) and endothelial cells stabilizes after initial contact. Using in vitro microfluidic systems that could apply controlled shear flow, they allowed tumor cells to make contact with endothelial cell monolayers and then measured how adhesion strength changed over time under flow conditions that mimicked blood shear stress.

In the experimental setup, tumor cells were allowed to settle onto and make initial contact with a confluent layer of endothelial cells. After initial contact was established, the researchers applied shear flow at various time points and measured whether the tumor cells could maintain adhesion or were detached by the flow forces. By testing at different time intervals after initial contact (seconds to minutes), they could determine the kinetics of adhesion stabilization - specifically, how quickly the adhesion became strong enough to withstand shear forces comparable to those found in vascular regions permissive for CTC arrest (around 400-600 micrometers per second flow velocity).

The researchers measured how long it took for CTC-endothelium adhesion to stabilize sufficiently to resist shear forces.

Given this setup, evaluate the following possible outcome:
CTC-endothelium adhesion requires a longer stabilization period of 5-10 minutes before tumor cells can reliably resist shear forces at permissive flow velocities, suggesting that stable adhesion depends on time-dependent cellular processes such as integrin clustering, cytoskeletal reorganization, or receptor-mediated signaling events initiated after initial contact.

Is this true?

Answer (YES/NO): NO